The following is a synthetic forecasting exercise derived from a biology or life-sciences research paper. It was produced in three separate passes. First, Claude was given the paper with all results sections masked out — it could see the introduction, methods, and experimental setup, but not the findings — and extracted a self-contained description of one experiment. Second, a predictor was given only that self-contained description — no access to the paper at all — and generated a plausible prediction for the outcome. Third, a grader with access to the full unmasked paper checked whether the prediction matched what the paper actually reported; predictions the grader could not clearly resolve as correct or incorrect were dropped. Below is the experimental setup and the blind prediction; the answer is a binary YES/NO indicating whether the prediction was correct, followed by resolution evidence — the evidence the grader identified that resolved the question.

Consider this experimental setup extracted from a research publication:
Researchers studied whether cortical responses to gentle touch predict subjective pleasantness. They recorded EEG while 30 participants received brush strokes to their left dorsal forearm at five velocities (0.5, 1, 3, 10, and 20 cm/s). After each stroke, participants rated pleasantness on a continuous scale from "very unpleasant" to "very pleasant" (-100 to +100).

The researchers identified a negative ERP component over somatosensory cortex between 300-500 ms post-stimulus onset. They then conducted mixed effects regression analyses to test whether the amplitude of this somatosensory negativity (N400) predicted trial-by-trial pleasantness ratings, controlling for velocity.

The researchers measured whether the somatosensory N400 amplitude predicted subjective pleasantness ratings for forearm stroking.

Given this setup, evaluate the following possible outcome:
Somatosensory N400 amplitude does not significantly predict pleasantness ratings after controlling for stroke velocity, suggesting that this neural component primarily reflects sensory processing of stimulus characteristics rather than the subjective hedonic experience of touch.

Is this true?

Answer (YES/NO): NO